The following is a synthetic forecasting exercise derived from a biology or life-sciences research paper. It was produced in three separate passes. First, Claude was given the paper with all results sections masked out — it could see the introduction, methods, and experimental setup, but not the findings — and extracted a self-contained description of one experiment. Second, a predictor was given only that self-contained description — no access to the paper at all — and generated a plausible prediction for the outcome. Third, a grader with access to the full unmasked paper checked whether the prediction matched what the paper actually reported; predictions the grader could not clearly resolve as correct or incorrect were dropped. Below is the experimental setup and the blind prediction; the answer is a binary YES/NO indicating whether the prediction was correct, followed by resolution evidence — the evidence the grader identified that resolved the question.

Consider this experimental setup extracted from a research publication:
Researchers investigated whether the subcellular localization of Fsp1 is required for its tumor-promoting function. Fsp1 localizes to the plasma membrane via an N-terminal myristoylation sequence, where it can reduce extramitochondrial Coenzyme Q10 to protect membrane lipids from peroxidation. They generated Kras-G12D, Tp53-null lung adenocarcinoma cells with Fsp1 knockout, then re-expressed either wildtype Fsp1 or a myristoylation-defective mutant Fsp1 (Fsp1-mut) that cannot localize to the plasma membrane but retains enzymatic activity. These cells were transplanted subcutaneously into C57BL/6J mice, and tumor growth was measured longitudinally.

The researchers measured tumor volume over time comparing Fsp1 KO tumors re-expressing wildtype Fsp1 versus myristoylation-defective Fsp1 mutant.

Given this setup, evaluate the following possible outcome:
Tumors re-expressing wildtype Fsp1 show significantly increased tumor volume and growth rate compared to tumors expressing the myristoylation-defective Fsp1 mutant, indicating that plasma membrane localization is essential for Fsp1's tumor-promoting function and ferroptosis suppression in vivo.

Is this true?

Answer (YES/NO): YES